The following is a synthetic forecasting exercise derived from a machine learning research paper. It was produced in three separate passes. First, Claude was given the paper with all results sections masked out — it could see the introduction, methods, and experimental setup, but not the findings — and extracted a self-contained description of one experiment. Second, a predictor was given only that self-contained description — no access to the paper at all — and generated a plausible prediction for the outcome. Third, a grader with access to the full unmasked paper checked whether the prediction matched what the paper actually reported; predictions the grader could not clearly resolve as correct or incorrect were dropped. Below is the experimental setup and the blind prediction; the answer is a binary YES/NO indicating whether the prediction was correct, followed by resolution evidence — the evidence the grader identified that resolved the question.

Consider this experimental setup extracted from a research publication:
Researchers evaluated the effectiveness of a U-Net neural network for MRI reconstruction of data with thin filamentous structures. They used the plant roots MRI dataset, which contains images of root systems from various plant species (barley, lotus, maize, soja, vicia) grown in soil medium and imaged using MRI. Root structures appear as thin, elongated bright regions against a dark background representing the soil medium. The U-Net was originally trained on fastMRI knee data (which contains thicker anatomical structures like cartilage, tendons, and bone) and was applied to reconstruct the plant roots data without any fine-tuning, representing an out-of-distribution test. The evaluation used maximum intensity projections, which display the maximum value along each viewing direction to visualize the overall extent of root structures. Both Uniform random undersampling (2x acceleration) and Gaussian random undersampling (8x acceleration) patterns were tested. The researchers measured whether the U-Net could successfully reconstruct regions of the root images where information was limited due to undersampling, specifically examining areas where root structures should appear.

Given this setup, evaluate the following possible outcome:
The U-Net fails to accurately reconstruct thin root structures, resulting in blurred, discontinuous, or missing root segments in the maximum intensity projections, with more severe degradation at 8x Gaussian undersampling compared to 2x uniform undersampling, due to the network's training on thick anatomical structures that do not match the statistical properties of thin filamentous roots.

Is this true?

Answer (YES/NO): NO